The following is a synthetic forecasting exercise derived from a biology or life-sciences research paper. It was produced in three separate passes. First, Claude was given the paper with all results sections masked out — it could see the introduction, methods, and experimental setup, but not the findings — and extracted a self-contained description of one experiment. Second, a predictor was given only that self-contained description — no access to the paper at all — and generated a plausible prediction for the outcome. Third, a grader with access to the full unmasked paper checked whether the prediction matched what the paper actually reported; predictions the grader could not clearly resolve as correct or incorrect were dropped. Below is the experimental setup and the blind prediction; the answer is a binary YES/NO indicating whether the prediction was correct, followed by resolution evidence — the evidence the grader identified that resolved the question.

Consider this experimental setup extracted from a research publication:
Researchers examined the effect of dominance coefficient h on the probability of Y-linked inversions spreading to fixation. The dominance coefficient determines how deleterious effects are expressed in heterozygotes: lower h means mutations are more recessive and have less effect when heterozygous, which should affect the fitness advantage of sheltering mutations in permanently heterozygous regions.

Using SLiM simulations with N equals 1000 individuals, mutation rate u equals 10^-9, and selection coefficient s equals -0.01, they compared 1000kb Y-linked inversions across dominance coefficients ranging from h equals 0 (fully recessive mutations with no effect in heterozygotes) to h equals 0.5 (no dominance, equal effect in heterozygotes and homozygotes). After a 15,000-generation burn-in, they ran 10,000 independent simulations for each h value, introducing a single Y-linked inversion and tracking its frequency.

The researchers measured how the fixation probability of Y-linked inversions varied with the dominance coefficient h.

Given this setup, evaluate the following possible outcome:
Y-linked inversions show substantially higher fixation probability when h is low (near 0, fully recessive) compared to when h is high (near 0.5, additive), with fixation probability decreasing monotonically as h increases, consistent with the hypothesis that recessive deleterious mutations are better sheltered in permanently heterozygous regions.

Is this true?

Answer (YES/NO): YES